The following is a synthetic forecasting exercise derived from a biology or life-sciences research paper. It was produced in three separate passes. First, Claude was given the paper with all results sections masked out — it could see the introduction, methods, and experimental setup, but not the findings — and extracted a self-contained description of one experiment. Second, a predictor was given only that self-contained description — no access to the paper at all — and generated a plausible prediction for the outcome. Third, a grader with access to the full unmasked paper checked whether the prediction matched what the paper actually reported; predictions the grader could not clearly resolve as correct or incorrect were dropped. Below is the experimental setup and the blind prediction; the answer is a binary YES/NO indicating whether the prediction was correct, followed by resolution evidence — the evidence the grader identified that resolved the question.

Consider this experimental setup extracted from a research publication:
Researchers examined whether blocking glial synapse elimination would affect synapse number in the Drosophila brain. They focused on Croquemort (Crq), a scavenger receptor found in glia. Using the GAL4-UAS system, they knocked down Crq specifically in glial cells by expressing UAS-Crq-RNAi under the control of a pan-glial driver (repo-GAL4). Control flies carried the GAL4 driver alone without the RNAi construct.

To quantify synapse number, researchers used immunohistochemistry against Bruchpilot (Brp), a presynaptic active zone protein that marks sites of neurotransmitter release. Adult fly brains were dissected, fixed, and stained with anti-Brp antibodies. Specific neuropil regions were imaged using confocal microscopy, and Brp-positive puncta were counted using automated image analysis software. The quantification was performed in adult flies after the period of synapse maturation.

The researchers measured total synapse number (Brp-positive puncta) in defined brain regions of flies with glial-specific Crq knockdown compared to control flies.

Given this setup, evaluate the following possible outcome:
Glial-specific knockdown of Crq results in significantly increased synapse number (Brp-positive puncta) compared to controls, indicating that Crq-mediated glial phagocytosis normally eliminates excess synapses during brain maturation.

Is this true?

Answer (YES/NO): YES